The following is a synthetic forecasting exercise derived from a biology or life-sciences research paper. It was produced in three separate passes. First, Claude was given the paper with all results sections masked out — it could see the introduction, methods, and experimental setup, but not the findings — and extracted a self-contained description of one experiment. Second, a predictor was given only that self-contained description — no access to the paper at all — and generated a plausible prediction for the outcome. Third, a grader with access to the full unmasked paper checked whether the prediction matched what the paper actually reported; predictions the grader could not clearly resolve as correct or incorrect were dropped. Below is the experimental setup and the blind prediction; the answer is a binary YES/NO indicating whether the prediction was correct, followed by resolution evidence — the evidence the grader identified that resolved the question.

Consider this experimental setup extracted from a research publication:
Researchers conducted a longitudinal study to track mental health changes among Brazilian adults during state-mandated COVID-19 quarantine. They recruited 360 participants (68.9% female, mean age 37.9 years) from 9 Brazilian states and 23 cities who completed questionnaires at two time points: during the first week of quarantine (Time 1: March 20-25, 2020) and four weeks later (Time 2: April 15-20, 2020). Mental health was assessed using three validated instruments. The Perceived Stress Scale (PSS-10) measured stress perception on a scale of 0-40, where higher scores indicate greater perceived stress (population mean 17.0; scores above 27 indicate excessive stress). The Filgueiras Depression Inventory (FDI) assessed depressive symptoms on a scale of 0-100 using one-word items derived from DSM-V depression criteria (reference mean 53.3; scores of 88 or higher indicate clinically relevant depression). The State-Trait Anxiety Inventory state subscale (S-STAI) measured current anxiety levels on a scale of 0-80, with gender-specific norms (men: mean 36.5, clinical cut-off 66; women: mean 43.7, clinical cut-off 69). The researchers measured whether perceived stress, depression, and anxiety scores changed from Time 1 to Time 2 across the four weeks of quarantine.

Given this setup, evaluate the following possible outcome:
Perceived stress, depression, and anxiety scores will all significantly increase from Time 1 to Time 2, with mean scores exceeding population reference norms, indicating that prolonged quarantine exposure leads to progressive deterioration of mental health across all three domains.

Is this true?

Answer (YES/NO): YES